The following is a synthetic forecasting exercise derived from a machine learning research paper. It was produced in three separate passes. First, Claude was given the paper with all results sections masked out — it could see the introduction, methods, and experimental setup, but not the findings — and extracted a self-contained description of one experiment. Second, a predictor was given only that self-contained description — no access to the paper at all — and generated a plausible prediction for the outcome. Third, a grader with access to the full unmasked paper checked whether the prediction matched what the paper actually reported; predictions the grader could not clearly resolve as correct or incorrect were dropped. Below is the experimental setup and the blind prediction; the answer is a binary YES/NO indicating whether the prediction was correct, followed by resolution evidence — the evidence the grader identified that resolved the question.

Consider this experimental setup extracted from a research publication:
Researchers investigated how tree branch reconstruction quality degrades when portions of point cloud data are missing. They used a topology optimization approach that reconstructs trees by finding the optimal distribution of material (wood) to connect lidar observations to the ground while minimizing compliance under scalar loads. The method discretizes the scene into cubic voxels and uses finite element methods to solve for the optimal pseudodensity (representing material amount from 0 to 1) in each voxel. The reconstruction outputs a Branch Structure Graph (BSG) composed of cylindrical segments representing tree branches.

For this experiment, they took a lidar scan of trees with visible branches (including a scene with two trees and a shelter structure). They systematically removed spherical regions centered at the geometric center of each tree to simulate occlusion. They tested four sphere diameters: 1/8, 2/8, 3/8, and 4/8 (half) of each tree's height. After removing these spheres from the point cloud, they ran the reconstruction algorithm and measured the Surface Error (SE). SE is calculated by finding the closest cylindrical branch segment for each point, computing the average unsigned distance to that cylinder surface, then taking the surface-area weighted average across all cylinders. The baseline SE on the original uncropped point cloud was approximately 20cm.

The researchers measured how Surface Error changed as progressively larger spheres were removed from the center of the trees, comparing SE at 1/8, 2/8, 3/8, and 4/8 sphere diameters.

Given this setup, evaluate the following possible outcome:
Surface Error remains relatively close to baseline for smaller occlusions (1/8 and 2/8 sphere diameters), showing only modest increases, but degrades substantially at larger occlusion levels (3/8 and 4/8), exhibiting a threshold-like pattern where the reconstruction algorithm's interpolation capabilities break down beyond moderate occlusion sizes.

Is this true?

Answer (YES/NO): NO